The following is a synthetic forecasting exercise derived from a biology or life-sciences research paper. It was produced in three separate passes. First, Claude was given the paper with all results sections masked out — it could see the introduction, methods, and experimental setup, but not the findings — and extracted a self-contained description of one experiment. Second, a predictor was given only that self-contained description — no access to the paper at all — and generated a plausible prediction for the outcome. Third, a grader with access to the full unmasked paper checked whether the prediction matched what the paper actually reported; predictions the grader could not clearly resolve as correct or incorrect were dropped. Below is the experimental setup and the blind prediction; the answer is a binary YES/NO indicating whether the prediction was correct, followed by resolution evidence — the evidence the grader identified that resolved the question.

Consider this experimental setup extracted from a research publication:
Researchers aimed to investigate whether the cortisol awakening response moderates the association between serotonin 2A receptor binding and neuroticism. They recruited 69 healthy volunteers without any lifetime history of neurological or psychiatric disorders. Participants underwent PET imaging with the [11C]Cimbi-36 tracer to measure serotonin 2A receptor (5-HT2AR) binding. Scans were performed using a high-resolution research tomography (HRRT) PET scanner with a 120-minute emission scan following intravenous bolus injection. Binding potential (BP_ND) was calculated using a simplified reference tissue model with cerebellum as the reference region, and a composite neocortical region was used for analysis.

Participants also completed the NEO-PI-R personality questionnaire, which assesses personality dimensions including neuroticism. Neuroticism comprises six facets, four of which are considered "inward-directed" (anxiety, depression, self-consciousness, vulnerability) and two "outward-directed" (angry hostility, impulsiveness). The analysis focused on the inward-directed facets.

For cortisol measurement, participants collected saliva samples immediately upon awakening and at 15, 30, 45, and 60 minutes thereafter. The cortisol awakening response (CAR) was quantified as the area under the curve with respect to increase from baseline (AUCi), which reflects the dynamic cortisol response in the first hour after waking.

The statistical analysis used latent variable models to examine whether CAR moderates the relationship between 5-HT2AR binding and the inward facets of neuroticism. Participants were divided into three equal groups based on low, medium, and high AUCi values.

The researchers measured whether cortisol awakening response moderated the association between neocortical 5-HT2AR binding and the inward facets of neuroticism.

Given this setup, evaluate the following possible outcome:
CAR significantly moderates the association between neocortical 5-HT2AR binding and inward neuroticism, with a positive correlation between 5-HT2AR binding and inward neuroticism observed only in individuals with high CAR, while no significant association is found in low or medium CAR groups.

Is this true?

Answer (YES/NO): NO